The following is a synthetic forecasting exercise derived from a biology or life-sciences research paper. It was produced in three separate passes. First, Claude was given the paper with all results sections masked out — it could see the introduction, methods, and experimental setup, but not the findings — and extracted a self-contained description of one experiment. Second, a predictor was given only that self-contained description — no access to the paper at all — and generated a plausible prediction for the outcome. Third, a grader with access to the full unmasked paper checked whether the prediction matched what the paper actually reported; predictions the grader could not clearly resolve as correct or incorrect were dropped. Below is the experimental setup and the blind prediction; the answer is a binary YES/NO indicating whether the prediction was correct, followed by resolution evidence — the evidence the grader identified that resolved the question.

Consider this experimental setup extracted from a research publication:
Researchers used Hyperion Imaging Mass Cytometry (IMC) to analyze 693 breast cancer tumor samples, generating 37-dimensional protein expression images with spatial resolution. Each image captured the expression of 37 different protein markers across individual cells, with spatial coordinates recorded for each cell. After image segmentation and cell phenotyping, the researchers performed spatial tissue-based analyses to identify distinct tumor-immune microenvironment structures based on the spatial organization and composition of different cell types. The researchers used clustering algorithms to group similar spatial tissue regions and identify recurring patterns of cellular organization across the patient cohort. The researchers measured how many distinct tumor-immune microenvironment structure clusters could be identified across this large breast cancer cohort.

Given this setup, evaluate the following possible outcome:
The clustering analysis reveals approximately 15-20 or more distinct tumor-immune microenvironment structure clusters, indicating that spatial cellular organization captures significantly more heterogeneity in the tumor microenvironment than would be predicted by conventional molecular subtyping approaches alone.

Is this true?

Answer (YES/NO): NO